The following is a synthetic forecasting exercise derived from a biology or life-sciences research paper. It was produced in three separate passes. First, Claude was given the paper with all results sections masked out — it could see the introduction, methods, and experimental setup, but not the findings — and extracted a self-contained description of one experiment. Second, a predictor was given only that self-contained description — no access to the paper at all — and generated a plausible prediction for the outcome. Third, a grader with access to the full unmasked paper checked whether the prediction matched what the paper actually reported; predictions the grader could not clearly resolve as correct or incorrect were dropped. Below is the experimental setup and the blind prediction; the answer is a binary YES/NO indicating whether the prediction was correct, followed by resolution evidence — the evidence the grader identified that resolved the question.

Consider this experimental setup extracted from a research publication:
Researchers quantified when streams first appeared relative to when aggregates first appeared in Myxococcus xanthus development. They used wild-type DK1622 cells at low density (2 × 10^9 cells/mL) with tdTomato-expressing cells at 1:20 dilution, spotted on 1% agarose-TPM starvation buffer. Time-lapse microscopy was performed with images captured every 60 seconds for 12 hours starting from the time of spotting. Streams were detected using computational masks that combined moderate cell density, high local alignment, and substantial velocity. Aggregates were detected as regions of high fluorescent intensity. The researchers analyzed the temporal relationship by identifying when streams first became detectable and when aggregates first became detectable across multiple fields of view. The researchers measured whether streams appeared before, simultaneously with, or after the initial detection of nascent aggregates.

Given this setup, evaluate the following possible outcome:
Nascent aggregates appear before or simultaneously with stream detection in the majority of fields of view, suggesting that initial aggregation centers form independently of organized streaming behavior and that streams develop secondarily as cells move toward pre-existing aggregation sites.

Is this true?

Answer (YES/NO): NO